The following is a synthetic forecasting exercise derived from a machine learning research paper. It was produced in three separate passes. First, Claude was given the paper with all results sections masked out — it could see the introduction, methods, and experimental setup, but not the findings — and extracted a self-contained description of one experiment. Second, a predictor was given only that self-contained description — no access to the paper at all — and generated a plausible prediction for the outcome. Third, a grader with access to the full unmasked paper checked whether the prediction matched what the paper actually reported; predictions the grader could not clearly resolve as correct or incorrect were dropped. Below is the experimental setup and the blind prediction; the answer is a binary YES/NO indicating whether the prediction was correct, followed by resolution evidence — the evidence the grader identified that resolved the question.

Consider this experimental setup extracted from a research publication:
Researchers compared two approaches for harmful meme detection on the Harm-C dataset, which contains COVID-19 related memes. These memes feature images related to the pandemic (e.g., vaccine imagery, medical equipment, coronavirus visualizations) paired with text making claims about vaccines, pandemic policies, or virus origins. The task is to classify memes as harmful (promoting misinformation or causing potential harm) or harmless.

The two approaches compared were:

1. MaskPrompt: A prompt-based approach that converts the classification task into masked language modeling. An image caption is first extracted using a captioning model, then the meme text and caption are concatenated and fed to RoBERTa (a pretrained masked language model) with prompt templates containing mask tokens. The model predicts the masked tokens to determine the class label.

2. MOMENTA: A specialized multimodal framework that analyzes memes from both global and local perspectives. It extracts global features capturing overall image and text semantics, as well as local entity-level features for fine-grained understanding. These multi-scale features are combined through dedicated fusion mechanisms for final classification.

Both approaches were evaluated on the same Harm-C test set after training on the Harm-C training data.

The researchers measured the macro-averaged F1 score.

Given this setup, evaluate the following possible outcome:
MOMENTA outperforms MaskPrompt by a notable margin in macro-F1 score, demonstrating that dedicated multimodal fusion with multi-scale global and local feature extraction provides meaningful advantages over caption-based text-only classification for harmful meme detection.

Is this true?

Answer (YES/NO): NO